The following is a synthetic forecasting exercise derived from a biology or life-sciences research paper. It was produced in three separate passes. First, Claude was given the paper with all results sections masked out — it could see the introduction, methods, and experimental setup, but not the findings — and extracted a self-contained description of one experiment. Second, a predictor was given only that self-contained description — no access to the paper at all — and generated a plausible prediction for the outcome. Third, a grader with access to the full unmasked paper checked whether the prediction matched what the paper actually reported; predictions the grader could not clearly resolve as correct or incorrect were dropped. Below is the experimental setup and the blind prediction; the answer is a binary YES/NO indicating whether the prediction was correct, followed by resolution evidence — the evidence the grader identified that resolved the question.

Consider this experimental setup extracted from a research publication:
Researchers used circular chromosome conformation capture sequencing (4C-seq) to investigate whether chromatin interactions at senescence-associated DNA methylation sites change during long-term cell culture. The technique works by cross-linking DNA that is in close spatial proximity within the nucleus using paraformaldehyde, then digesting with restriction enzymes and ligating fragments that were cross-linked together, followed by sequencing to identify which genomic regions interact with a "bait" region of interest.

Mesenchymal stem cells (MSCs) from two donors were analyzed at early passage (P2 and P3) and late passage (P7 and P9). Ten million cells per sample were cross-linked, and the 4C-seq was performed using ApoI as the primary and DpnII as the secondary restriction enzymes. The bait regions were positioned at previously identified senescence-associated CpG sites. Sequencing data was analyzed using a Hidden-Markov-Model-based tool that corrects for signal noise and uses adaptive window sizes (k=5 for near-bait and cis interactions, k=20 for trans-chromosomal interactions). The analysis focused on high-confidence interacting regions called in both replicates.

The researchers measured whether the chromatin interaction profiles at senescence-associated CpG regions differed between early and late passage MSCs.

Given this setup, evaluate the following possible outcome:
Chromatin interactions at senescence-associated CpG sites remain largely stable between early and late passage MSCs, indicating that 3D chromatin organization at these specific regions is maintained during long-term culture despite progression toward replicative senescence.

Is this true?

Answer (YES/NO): NO